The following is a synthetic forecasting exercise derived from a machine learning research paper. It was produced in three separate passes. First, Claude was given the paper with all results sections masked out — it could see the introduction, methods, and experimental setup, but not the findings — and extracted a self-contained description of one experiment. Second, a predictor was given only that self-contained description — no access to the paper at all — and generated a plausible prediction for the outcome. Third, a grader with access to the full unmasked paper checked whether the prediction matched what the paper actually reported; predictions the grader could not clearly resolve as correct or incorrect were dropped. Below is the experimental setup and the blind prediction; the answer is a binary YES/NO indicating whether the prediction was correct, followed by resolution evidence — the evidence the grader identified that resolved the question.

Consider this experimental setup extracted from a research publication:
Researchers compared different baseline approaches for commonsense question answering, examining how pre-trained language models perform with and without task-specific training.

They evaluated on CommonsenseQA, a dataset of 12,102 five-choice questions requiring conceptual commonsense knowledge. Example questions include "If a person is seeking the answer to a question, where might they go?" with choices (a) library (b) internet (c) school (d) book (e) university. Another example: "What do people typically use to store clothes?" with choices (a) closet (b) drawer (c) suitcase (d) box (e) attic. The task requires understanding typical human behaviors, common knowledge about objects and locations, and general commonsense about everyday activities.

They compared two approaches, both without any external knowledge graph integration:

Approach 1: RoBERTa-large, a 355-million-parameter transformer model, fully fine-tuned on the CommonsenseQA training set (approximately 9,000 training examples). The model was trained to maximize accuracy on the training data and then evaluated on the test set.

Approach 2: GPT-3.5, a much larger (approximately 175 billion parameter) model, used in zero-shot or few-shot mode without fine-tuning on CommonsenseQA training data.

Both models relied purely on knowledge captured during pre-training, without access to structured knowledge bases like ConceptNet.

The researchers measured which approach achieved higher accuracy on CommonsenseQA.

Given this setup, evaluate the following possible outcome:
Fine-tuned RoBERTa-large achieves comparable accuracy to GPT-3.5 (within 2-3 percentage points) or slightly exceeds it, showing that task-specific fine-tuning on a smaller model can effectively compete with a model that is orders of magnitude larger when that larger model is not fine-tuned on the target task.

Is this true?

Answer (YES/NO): NO